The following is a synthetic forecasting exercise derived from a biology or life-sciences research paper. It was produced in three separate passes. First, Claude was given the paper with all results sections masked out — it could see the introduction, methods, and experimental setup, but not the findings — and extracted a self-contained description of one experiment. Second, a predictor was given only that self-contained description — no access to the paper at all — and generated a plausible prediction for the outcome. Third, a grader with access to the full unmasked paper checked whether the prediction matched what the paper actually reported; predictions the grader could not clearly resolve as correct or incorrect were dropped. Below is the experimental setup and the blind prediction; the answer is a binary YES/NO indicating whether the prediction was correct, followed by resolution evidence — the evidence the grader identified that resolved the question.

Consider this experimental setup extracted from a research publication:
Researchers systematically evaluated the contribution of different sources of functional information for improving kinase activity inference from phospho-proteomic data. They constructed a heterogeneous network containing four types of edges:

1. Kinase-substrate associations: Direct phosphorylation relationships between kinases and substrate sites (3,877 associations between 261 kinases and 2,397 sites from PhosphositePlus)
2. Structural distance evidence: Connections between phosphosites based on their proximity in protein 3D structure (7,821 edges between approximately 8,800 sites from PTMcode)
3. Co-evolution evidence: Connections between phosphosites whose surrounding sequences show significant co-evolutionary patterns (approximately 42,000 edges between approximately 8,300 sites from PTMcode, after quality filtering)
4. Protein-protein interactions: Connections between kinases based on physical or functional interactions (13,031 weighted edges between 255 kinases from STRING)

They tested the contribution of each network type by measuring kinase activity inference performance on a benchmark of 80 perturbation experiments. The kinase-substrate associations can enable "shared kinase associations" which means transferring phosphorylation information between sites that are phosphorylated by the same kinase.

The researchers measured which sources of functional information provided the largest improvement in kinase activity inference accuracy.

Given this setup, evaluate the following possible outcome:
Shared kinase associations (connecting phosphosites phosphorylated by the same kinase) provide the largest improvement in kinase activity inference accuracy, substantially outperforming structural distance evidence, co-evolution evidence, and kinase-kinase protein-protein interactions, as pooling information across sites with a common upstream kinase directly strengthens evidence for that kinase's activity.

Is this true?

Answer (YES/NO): YES